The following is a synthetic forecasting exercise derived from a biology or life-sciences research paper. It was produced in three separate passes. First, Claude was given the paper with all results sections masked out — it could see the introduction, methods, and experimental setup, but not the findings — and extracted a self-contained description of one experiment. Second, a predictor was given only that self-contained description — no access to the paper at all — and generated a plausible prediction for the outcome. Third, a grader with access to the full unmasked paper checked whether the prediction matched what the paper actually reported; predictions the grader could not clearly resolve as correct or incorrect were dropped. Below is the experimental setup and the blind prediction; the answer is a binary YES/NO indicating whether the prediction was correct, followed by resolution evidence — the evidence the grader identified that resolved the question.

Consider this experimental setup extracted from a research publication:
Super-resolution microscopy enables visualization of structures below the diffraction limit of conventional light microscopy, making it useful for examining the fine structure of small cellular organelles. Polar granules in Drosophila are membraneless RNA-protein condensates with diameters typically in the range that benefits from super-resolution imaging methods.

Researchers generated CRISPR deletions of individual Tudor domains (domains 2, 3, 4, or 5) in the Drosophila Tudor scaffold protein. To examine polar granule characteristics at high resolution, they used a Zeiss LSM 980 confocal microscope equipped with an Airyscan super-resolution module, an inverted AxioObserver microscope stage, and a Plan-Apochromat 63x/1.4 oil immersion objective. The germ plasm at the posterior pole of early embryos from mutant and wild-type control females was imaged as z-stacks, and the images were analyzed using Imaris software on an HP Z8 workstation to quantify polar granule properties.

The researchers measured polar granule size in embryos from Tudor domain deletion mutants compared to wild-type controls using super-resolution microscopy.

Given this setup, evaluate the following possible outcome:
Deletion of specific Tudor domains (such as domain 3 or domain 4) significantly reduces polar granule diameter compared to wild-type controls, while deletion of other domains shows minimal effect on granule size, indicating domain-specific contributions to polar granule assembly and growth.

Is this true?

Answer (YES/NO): NO